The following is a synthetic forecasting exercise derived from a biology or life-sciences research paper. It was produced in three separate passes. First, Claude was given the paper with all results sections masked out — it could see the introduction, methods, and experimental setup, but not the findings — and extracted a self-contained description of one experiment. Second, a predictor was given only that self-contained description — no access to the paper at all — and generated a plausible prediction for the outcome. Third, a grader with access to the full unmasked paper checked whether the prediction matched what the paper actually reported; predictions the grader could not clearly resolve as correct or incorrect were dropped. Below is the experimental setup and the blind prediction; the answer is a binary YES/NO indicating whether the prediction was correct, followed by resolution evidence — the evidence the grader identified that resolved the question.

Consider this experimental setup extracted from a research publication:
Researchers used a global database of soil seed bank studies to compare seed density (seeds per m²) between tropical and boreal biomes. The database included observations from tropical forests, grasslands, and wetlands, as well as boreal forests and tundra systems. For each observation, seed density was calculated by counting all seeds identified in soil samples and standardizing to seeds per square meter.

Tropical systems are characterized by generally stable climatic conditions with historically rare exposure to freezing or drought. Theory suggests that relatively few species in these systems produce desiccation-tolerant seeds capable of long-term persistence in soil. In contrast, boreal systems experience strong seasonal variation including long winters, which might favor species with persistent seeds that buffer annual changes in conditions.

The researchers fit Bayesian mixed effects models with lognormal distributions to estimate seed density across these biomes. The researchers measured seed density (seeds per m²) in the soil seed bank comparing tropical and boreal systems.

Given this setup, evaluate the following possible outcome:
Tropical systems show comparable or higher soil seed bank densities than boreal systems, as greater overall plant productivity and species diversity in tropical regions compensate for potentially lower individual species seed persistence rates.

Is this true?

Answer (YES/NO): NO